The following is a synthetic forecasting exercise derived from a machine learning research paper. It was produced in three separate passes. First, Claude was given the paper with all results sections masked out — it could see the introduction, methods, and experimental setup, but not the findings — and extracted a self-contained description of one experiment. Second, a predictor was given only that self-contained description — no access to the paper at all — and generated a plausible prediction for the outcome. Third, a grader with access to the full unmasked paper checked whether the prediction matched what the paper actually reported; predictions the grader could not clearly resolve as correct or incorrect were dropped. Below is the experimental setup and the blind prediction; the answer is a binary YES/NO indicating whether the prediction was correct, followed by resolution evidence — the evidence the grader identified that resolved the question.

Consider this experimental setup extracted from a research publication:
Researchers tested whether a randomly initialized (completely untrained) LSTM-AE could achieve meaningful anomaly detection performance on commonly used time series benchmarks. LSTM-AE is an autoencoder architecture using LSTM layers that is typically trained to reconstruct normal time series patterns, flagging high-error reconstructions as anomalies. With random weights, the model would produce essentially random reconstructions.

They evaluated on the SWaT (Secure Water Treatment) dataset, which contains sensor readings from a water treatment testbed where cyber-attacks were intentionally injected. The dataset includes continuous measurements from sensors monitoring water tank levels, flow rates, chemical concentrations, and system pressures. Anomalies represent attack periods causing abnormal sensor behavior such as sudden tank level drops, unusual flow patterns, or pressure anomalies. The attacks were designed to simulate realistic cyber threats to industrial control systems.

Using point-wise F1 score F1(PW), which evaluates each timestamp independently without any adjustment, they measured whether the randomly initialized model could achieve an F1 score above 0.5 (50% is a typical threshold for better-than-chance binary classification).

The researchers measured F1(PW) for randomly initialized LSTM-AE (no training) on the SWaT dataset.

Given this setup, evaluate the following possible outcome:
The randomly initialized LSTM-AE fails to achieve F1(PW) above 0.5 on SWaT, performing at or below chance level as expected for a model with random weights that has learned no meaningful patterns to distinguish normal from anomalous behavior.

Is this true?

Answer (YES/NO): NO